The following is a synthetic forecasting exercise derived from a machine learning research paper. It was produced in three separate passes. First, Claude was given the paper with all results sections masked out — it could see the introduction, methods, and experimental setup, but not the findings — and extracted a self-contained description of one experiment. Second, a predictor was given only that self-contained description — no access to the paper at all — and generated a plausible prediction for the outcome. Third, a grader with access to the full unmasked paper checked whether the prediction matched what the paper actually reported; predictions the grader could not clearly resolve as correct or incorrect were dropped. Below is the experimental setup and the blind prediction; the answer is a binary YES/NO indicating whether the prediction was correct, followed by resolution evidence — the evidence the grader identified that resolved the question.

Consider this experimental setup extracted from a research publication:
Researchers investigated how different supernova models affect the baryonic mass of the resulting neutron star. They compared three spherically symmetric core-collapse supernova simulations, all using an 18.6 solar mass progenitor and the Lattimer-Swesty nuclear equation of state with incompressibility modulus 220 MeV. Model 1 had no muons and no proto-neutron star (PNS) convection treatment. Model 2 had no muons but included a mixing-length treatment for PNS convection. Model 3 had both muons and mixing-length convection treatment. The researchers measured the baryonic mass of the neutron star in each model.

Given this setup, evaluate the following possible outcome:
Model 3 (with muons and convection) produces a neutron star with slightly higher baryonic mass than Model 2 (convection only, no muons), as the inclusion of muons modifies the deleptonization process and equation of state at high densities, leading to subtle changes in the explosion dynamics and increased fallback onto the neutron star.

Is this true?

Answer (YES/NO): YES